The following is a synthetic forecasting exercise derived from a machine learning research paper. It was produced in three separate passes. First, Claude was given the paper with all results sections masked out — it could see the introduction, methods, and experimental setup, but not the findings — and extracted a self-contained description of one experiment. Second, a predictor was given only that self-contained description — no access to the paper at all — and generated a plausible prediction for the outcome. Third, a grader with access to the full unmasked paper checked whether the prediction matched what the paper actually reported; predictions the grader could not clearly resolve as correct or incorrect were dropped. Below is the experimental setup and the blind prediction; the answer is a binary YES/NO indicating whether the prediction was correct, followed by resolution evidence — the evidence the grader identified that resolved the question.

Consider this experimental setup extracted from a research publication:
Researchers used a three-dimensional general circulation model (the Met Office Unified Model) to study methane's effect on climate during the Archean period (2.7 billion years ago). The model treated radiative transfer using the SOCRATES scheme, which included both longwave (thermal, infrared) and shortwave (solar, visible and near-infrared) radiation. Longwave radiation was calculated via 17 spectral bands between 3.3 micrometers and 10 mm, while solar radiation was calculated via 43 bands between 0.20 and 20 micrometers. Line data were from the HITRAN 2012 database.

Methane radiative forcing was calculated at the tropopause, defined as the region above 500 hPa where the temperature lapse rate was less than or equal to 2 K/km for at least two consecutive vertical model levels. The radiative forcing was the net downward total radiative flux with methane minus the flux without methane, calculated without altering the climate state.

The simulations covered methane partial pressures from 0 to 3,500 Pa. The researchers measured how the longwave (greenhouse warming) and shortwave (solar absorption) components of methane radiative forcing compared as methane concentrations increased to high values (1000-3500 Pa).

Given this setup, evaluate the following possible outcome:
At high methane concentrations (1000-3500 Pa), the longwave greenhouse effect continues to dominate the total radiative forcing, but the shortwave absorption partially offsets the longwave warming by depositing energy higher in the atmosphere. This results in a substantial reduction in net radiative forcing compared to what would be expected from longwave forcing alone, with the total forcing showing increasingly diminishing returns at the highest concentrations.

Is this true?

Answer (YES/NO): NO